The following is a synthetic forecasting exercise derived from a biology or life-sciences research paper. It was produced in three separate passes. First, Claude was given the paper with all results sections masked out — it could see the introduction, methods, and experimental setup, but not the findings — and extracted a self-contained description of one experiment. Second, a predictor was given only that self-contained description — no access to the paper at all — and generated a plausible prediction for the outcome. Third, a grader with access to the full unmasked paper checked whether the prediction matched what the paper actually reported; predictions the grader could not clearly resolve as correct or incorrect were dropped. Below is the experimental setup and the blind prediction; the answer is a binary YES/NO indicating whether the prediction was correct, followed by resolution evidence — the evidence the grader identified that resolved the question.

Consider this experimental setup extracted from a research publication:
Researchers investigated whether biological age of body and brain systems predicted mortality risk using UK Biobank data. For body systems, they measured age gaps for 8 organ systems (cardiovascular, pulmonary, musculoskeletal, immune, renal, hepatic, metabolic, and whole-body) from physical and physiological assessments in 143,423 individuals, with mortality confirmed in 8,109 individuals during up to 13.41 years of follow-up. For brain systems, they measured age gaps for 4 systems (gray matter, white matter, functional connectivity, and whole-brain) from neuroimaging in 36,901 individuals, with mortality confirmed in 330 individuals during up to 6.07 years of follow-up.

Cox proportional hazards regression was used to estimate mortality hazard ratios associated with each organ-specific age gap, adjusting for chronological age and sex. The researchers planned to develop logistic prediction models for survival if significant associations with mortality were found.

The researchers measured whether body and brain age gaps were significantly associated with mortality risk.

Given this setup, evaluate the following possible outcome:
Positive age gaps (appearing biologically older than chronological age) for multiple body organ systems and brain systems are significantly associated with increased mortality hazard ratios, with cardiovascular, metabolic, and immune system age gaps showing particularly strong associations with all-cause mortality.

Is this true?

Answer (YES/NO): NO